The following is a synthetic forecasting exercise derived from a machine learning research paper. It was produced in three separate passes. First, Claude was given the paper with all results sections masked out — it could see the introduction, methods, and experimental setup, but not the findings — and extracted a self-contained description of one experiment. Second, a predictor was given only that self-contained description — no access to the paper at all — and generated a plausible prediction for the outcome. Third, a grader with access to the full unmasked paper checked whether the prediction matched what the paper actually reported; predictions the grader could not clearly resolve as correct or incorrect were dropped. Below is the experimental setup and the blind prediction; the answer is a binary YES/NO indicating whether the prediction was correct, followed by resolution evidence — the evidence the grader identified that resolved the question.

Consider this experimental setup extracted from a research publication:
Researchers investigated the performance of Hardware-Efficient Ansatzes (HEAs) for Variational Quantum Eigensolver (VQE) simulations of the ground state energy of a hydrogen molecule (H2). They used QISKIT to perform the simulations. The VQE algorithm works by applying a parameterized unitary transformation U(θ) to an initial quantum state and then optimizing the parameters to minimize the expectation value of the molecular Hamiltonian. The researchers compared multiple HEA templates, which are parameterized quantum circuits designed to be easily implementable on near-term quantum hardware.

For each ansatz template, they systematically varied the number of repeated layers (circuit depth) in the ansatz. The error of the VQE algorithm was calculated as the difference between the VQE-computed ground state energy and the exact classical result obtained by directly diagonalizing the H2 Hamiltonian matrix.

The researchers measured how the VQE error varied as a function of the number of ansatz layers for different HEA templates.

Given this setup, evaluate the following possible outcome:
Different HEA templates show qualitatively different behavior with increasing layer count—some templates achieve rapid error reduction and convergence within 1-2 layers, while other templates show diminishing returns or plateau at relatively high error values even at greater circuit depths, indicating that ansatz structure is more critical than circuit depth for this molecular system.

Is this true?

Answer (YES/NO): NO